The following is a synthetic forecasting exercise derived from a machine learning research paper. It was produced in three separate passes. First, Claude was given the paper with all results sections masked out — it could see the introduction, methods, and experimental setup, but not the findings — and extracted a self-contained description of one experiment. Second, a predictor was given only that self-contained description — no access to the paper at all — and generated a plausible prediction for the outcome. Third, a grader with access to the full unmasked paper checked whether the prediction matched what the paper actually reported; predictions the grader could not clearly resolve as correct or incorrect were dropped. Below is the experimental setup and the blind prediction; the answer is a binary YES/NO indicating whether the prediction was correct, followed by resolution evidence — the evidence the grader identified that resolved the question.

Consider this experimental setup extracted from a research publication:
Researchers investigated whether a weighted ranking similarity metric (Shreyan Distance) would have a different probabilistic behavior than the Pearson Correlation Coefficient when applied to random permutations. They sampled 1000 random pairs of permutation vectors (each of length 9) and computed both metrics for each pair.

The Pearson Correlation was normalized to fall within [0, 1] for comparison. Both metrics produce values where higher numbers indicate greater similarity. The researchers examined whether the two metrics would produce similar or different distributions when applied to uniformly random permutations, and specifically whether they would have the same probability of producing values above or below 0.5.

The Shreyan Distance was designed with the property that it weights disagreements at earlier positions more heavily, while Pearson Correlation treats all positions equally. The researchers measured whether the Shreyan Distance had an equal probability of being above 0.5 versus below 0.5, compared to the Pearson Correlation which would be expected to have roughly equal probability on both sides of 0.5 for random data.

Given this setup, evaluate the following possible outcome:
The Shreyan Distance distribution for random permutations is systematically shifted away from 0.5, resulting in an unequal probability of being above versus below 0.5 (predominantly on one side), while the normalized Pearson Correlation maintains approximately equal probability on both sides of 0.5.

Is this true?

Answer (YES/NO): YES